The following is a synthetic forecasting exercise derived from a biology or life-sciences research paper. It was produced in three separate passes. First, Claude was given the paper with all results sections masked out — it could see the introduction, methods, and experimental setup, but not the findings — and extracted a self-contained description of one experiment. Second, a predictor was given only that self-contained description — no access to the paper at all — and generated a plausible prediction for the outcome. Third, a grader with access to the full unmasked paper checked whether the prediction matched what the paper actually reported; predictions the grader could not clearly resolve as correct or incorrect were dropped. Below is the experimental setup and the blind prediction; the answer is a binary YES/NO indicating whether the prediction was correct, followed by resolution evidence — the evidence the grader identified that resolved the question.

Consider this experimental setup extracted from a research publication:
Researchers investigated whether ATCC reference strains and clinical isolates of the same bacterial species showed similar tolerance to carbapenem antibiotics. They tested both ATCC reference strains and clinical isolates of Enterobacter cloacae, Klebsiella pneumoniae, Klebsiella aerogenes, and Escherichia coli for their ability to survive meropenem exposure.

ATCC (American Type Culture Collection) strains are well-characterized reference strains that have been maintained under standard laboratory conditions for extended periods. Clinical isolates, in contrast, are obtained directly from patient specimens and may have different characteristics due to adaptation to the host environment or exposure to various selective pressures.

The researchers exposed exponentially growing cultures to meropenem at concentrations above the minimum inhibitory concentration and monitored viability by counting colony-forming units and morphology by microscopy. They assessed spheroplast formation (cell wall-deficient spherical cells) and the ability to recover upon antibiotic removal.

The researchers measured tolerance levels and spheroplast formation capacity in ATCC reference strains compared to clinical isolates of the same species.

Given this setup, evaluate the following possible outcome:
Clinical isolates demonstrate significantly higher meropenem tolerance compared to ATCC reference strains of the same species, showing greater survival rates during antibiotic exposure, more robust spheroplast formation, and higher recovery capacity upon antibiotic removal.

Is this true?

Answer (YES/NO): NO